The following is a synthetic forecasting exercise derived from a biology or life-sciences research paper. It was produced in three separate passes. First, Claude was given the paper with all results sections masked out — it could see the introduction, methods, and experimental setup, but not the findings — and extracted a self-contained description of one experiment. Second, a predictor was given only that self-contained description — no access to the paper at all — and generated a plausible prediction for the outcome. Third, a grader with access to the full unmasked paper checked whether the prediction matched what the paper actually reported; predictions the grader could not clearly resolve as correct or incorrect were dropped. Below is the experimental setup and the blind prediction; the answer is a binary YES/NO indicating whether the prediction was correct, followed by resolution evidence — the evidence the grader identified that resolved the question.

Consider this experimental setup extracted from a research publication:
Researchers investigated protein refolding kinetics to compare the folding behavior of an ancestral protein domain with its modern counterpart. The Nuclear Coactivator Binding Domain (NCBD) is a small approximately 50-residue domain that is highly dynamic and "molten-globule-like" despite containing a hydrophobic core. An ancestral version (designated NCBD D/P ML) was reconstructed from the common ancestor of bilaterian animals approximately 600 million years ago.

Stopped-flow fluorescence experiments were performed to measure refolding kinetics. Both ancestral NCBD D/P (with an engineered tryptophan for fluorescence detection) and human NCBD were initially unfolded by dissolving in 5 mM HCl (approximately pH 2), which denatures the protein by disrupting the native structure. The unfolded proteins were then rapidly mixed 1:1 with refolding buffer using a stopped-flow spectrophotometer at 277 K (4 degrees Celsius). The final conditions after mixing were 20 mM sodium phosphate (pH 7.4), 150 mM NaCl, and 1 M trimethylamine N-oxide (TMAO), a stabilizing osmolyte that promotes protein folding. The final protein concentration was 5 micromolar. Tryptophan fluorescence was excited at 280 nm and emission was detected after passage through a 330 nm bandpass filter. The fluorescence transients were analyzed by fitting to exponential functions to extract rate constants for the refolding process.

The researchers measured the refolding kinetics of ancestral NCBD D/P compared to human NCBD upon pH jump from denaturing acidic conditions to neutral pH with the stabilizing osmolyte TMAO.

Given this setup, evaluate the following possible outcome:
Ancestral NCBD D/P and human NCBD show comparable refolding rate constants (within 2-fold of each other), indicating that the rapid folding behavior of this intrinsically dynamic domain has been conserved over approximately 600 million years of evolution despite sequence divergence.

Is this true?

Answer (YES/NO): YES